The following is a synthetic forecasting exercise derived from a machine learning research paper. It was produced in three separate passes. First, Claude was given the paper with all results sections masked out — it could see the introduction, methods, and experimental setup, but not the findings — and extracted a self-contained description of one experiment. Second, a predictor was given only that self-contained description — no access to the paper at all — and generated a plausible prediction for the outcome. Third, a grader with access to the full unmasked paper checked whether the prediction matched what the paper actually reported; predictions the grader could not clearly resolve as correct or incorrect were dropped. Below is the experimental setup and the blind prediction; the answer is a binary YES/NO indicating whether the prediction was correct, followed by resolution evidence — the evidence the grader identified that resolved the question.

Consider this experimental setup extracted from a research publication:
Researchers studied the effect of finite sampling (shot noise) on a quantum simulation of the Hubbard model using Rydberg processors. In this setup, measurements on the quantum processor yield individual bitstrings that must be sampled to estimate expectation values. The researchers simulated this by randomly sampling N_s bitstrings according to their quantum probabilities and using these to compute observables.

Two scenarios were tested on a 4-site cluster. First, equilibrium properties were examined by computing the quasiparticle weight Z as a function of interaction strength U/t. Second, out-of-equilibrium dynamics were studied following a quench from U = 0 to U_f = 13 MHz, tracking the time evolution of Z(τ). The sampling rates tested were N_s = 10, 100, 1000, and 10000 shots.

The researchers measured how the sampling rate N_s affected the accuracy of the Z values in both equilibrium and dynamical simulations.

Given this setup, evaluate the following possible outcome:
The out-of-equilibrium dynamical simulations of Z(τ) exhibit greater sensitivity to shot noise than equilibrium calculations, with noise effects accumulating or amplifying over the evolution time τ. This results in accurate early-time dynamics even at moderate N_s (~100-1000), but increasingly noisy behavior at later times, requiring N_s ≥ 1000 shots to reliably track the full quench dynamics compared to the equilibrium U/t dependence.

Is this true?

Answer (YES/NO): NO